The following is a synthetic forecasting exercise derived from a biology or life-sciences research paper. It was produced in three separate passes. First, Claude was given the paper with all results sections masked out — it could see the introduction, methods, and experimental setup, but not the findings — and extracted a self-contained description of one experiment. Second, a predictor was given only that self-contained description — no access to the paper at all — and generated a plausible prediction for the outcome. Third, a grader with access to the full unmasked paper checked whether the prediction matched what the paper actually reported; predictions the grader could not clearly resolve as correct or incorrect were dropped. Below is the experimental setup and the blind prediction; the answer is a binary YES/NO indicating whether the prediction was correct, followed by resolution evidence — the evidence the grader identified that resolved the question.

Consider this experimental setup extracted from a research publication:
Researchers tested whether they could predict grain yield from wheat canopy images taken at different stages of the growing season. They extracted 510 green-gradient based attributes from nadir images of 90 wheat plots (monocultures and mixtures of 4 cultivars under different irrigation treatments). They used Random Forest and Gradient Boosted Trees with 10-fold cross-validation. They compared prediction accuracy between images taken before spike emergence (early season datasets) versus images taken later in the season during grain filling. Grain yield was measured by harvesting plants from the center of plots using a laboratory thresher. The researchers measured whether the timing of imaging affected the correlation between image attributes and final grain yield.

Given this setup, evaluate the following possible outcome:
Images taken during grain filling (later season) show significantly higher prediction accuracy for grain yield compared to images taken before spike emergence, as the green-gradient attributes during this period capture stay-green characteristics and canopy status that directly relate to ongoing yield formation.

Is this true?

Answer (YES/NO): YES